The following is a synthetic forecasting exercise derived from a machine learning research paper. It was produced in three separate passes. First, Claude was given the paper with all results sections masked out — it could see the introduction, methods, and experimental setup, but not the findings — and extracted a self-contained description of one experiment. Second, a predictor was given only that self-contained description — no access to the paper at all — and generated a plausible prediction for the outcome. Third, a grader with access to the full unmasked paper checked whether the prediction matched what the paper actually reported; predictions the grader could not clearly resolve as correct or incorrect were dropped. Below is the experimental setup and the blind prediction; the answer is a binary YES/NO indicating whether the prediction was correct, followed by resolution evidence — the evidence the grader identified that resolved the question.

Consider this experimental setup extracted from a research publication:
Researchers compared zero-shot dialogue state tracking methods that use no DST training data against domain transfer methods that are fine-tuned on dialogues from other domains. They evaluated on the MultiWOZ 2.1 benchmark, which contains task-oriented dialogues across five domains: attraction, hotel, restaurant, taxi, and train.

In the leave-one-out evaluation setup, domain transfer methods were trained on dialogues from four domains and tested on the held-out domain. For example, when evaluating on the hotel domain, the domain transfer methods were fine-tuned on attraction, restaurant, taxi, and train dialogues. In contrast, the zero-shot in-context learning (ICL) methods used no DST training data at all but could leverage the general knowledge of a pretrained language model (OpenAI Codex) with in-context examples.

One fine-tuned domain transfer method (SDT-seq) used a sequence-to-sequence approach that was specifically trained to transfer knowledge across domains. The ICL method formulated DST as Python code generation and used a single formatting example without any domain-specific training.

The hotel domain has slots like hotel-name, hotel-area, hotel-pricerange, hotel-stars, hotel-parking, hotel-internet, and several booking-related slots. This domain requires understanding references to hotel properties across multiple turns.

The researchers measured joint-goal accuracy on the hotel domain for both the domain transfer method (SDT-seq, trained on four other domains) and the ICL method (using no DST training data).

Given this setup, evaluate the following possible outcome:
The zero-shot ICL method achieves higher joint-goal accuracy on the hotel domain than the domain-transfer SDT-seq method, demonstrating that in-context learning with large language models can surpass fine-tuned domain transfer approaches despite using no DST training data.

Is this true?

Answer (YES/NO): YES